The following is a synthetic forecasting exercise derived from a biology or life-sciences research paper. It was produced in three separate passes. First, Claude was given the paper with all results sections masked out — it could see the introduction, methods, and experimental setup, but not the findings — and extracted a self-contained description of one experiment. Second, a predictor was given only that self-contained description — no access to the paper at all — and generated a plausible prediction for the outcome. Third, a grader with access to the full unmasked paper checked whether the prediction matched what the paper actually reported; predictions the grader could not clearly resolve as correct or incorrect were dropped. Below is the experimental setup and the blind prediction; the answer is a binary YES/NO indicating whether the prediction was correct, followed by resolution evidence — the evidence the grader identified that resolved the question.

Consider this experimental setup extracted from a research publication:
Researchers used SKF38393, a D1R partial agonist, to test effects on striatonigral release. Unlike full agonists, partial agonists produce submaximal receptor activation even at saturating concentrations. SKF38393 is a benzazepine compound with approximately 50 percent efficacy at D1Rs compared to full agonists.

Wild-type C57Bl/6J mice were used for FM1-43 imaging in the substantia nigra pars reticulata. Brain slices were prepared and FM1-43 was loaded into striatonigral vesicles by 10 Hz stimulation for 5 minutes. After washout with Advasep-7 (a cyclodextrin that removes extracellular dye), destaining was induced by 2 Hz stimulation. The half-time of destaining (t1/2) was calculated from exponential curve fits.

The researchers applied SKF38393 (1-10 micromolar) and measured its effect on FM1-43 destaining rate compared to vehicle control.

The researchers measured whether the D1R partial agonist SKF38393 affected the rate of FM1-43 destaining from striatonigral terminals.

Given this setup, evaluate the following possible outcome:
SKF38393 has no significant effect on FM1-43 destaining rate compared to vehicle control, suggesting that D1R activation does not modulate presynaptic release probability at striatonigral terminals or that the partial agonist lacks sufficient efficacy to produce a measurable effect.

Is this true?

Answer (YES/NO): YES